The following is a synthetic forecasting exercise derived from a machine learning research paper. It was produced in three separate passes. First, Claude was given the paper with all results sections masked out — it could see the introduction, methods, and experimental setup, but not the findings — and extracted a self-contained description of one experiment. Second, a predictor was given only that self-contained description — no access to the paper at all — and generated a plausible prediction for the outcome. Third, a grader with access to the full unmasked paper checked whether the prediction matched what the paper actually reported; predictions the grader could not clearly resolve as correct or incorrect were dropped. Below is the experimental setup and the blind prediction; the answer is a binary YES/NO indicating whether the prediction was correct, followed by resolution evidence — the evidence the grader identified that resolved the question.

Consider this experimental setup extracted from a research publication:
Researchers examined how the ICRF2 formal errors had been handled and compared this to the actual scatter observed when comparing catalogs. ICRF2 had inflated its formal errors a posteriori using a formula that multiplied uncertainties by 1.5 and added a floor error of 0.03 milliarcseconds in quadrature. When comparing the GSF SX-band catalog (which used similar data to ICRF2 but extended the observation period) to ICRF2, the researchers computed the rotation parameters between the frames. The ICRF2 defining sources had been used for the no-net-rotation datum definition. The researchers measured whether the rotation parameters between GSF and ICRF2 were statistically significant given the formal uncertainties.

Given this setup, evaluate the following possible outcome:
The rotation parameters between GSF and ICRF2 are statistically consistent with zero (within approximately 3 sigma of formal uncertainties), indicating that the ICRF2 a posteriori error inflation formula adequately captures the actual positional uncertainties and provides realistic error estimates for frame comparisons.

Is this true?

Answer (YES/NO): NO